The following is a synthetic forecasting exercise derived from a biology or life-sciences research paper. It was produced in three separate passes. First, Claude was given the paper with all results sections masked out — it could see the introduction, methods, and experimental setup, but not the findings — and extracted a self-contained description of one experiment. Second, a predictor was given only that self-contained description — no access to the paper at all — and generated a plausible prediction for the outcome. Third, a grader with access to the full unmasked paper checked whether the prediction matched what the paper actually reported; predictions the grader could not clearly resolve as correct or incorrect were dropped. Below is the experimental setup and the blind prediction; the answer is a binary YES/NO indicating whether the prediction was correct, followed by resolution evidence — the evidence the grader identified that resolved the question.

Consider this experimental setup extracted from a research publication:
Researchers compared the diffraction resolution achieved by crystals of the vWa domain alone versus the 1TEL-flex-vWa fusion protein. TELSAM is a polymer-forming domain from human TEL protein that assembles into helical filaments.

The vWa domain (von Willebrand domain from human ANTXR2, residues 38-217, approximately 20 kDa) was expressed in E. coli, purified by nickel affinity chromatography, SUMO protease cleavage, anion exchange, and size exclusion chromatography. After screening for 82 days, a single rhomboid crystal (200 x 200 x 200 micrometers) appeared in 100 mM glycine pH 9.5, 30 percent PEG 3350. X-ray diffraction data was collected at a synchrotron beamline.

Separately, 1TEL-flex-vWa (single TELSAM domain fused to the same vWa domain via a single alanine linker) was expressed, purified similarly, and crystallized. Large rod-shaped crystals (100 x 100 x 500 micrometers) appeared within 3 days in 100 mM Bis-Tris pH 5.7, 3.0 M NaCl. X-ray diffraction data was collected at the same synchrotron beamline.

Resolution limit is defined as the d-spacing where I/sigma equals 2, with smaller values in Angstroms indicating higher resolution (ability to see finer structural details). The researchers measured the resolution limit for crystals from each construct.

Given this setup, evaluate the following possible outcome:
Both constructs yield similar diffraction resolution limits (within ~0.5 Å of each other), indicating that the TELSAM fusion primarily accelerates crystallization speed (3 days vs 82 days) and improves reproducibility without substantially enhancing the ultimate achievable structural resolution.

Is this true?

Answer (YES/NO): NO